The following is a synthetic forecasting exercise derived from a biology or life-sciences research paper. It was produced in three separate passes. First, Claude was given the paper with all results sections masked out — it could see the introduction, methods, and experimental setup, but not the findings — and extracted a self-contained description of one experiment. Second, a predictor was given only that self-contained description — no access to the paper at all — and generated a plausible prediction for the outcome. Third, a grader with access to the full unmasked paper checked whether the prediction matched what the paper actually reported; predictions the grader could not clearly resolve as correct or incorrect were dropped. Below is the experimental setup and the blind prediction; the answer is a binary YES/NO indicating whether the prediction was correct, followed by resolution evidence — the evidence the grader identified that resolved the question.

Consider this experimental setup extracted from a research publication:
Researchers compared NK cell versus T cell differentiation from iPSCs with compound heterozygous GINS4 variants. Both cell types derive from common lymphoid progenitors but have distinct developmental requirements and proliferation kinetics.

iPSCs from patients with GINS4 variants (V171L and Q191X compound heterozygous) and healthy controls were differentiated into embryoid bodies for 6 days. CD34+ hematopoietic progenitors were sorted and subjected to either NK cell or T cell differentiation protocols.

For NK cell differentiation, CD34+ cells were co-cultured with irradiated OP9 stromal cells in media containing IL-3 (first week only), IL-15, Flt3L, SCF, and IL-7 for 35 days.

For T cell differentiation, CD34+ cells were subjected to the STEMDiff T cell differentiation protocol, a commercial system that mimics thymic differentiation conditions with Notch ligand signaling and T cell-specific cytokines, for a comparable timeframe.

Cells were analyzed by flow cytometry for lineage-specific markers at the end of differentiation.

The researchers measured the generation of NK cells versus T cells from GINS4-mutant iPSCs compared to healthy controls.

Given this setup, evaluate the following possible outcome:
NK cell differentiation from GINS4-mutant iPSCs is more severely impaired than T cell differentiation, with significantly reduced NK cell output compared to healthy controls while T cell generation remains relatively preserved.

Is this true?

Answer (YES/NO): YES